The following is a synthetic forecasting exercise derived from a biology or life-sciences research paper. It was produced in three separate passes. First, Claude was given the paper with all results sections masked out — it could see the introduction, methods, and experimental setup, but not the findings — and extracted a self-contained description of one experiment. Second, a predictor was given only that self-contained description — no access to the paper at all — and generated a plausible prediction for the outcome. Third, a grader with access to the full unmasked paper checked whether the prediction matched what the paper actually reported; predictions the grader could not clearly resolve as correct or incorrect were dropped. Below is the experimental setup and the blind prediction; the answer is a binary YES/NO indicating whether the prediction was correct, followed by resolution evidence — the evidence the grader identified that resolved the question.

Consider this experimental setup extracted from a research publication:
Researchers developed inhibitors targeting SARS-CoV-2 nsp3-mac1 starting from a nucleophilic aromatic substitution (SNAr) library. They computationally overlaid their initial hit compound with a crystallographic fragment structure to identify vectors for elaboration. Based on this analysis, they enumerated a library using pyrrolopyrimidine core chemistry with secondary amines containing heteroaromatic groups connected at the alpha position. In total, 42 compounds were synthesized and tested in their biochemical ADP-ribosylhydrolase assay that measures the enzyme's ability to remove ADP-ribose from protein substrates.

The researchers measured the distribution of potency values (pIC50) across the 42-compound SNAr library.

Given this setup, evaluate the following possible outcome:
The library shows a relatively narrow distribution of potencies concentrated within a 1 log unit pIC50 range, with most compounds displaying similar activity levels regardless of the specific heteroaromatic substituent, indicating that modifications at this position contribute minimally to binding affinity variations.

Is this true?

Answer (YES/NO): NO